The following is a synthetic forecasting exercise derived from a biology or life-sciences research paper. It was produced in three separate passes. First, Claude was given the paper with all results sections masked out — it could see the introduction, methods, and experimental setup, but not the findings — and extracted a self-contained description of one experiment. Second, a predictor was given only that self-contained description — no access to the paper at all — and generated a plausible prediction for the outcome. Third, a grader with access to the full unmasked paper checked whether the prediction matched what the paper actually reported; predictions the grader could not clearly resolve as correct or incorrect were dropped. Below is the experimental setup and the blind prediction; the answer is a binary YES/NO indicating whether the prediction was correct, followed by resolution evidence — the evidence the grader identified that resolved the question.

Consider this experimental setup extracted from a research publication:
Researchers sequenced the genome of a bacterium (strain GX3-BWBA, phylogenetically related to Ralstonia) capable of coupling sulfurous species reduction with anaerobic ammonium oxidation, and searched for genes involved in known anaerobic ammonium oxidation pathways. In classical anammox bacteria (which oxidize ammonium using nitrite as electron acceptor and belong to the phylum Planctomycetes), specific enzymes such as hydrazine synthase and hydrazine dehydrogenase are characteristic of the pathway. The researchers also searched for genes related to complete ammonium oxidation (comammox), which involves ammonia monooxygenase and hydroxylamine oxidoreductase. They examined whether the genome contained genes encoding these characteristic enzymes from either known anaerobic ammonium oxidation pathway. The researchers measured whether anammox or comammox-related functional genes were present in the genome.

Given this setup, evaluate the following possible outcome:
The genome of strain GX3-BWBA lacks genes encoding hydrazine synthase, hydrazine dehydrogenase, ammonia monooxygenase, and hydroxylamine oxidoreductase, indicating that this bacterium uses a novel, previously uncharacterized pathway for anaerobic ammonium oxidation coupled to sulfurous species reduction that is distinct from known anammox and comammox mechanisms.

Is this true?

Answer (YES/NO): YES